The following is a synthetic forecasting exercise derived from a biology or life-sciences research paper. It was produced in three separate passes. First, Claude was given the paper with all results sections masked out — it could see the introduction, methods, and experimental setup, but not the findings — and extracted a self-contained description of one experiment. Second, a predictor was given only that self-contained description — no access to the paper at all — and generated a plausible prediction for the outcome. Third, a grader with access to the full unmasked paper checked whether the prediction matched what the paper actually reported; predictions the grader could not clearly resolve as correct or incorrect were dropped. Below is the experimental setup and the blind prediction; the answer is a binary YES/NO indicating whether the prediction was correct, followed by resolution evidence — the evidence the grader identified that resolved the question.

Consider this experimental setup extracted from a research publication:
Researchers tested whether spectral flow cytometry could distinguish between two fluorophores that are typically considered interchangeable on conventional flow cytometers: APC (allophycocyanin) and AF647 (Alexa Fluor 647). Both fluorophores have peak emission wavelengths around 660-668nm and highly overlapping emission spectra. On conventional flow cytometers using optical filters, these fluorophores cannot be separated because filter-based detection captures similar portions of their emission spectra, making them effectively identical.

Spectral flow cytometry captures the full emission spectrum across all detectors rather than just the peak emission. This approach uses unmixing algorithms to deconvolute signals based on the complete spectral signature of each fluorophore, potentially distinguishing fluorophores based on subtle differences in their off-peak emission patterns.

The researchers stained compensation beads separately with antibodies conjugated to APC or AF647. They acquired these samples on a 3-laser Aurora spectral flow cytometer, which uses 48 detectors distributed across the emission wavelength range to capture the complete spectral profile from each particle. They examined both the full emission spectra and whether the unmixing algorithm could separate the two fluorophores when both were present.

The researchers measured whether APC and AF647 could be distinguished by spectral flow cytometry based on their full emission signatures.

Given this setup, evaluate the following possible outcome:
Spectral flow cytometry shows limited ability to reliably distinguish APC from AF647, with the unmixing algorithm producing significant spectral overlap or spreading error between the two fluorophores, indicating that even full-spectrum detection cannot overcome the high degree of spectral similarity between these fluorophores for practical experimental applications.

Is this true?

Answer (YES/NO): NO